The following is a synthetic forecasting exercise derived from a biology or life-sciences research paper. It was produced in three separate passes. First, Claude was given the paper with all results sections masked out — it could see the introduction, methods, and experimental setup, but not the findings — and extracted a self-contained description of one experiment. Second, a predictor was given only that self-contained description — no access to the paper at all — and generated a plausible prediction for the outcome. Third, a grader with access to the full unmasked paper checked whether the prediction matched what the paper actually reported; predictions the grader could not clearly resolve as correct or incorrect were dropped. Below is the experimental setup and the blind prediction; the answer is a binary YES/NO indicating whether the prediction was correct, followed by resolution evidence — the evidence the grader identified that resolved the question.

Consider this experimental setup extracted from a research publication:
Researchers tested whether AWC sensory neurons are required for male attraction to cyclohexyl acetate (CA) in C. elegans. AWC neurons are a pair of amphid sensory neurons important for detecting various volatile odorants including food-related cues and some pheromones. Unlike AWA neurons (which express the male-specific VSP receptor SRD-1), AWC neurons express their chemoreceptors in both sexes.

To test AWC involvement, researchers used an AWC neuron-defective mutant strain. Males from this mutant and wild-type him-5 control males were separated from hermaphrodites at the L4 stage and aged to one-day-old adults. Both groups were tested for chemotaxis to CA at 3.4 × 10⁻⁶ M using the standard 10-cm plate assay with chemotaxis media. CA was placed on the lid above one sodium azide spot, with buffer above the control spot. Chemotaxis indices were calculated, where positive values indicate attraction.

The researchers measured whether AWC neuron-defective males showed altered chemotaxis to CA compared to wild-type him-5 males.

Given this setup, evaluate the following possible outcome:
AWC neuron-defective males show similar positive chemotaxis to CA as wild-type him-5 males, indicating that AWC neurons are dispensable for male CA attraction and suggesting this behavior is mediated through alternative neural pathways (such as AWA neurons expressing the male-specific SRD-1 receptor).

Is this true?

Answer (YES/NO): NO